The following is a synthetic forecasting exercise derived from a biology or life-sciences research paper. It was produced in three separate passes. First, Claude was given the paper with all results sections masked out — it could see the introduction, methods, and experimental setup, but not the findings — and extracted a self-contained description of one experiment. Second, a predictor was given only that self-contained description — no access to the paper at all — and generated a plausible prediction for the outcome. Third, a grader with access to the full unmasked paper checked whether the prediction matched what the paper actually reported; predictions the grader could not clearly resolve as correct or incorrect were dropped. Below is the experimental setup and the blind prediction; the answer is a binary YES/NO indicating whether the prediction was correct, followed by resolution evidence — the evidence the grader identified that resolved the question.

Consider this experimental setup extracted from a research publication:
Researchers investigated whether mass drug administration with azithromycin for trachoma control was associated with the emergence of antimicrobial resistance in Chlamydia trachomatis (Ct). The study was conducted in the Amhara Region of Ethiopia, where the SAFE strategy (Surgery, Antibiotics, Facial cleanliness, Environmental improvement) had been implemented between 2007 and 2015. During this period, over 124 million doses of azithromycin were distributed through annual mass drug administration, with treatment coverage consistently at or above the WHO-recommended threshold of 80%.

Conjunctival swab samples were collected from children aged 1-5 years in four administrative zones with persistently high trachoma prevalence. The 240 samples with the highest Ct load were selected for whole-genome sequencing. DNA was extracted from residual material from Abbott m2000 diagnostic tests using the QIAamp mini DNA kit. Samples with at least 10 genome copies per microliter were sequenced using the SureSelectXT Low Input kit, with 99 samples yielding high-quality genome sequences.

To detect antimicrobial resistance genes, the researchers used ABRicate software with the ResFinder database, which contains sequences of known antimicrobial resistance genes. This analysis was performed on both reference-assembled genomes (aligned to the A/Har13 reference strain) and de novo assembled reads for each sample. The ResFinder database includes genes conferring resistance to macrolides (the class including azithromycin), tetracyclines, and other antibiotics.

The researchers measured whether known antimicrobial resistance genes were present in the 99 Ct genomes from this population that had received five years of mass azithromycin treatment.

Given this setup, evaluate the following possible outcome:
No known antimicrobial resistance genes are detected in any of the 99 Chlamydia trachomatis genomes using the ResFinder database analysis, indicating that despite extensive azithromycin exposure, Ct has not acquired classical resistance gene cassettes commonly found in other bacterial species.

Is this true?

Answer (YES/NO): YES